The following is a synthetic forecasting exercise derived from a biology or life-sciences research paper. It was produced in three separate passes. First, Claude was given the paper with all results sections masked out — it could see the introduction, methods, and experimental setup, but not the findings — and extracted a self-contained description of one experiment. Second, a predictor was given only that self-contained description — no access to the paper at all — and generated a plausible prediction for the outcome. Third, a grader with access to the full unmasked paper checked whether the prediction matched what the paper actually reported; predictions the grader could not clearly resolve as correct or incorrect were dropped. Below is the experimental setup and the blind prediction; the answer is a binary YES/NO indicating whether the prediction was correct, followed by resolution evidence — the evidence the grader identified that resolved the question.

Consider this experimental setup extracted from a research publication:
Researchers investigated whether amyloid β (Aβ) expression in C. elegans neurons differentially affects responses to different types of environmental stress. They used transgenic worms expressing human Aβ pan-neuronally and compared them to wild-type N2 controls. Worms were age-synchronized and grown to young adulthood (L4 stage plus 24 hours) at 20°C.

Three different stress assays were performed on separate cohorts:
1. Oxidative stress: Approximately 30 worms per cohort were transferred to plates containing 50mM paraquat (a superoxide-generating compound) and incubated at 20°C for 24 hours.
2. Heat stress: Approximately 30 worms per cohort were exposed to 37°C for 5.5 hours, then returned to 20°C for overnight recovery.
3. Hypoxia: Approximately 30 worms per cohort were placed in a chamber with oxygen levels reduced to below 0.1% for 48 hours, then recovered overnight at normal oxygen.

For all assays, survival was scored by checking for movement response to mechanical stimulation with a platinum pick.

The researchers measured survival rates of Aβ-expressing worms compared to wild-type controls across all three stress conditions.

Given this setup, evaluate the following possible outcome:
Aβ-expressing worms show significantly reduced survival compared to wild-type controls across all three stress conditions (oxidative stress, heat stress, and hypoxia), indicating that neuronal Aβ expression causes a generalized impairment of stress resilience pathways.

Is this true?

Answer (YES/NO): NO